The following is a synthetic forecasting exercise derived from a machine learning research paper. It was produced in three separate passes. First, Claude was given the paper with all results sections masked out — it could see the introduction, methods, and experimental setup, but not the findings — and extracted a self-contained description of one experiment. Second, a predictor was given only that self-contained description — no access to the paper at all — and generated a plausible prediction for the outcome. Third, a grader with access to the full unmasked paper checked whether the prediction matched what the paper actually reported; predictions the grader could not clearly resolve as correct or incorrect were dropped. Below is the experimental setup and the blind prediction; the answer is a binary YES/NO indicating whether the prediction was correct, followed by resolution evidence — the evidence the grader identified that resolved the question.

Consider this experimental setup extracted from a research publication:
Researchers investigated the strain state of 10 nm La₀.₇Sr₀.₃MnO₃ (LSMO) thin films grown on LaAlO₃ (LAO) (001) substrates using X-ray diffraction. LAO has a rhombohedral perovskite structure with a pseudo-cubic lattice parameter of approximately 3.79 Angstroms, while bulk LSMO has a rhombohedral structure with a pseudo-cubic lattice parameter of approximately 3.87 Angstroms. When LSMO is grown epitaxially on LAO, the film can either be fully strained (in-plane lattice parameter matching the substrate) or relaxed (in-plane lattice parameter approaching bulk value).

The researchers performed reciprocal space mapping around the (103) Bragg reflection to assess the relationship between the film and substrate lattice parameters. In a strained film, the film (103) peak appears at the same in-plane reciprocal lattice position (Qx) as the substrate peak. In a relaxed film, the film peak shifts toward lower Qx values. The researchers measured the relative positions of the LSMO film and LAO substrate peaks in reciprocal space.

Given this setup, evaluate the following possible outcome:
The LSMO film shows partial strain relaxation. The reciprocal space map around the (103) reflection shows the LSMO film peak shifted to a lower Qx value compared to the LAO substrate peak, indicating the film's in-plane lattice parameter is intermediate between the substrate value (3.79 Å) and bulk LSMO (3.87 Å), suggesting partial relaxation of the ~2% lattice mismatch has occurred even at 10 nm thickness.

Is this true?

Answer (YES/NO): NO